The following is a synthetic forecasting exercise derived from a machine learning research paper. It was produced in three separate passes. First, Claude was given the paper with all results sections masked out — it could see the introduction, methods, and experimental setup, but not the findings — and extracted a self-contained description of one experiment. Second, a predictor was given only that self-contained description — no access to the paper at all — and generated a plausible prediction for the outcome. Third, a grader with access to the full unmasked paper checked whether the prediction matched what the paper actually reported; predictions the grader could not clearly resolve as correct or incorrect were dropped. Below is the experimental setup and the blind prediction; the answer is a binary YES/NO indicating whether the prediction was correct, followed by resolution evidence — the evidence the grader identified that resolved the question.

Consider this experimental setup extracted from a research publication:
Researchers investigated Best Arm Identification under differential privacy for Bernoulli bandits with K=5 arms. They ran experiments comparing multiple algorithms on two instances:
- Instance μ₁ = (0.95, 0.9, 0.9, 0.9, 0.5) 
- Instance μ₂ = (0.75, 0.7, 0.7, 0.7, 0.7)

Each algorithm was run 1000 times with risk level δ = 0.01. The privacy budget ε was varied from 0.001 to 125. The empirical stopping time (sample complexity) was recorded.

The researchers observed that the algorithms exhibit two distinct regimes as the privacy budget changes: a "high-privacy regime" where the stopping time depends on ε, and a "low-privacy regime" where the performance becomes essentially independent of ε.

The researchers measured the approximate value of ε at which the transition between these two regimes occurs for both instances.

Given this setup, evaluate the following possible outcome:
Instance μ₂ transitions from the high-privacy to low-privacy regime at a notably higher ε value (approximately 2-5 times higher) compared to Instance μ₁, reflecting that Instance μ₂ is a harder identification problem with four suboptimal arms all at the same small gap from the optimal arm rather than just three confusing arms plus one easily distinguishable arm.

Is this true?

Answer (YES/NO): NO